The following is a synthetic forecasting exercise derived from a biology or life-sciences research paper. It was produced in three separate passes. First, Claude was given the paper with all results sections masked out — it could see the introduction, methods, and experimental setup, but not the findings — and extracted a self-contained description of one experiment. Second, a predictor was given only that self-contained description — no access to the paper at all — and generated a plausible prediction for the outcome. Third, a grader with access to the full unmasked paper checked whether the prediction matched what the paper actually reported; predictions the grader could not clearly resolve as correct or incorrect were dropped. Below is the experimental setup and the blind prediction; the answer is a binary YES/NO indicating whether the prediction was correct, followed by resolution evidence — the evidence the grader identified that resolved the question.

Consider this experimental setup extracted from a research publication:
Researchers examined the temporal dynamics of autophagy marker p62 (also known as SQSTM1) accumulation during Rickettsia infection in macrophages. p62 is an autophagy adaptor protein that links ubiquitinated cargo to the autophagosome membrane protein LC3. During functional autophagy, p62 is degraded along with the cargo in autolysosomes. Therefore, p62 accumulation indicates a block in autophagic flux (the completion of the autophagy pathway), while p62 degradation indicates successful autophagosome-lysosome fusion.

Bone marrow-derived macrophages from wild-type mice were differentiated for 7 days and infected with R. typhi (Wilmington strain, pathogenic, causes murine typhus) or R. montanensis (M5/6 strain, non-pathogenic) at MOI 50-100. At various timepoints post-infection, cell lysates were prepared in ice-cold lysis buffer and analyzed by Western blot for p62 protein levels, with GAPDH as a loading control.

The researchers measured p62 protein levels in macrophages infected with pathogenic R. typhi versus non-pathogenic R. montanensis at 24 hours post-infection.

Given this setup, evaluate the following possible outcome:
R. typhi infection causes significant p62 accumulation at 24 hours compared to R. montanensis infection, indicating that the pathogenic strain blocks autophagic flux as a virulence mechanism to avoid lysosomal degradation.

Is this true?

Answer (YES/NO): NO